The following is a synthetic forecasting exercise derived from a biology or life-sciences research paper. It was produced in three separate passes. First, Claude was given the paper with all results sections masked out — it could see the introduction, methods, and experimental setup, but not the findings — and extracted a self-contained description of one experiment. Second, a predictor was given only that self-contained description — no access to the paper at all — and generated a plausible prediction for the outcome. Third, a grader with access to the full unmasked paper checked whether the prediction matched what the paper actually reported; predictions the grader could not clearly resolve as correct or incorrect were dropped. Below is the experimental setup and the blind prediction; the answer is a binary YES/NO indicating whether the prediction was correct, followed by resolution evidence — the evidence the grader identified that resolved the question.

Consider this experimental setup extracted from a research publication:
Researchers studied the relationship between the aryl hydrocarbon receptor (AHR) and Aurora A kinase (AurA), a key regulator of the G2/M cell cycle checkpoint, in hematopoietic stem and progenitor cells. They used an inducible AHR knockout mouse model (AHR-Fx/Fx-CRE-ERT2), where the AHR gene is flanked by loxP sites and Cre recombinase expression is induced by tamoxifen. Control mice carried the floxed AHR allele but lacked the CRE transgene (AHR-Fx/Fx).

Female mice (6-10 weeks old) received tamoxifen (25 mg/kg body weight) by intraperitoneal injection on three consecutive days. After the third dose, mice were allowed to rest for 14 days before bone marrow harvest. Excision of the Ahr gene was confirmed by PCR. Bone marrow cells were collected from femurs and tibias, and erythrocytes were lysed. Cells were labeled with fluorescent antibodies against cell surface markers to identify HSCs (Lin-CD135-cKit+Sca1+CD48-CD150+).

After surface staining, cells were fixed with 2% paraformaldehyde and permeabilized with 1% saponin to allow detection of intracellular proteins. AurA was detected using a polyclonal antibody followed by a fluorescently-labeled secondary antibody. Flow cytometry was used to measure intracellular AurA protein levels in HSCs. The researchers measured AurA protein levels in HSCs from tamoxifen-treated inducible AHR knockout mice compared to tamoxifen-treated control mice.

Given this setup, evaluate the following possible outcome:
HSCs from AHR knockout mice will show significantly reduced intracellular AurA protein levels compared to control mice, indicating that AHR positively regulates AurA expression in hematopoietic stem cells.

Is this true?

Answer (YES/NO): NO